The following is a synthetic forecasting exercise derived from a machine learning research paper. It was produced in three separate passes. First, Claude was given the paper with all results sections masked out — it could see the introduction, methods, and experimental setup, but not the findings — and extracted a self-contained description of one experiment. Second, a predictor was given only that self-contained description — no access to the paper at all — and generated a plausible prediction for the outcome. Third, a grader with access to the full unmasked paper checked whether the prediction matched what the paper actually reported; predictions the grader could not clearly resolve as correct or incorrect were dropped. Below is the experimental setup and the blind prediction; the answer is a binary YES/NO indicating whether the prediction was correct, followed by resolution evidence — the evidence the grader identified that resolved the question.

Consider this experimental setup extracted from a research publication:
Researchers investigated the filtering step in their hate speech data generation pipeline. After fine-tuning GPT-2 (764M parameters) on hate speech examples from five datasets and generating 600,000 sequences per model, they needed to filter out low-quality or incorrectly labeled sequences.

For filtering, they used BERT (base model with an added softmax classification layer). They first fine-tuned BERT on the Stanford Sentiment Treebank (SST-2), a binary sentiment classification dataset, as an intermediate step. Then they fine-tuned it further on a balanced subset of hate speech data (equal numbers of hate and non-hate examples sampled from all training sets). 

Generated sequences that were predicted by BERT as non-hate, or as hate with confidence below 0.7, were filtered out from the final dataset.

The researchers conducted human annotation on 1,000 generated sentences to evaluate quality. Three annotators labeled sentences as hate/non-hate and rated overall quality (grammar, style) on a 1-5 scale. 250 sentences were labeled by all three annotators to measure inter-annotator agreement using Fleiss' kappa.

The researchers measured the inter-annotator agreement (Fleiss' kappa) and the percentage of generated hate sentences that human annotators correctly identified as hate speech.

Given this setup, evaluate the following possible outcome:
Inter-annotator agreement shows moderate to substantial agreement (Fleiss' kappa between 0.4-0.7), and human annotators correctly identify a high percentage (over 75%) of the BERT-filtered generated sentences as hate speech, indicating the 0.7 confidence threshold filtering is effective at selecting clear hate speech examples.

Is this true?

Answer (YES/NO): NO